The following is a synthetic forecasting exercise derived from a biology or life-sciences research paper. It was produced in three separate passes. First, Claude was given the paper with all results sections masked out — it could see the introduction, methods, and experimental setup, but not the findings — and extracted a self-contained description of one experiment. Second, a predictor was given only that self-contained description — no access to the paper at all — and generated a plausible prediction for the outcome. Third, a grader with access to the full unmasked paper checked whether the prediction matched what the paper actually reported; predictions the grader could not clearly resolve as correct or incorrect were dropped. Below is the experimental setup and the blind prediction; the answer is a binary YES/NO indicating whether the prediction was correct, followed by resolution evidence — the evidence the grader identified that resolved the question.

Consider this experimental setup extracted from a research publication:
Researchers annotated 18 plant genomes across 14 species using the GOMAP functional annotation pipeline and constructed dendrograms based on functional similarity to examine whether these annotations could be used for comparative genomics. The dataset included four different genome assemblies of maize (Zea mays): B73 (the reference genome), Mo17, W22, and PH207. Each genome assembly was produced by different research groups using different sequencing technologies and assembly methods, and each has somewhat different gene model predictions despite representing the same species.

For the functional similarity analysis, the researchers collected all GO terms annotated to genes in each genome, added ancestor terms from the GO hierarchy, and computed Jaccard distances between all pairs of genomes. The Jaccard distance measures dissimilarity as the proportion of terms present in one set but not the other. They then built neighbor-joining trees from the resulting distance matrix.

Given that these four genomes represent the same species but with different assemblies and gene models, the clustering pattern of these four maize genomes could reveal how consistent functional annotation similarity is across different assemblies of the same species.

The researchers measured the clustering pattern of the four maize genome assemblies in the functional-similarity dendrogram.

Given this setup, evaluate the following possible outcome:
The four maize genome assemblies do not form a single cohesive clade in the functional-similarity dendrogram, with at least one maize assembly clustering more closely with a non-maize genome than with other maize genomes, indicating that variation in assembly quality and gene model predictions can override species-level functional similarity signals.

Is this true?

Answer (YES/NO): NO